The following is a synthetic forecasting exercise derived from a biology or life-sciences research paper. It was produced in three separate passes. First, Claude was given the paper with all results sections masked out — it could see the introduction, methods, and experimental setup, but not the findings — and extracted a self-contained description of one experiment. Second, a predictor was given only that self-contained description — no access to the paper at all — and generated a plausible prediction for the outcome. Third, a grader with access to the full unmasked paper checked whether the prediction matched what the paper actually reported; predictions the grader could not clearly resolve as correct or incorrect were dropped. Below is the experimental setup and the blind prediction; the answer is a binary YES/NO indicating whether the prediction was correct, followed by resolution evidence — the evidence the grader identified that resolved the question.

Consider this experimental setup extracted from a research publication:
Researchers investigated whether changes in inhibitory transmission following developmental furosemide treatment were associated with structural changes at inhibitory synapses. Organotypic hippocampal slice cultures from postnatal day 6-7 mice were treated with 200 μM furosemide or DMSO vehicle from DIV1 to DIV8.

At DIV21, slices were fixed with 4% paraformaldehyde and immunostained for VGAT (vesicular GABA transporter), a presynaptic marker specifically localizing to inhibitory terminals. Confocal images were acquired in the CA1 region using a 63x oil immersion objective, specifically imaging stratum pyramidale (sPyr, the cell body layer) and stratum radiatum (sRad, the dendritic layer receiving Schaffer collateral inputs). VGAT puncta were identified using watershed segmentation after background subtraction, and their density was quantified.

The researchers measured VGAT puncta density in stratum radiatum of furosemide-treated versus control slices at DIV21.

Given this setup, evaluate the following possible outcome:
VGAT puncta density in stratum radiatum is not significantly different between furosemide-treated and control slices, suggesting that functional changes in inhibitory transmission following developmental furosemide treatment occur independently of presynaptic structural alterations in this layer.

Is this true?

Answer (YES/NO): NO